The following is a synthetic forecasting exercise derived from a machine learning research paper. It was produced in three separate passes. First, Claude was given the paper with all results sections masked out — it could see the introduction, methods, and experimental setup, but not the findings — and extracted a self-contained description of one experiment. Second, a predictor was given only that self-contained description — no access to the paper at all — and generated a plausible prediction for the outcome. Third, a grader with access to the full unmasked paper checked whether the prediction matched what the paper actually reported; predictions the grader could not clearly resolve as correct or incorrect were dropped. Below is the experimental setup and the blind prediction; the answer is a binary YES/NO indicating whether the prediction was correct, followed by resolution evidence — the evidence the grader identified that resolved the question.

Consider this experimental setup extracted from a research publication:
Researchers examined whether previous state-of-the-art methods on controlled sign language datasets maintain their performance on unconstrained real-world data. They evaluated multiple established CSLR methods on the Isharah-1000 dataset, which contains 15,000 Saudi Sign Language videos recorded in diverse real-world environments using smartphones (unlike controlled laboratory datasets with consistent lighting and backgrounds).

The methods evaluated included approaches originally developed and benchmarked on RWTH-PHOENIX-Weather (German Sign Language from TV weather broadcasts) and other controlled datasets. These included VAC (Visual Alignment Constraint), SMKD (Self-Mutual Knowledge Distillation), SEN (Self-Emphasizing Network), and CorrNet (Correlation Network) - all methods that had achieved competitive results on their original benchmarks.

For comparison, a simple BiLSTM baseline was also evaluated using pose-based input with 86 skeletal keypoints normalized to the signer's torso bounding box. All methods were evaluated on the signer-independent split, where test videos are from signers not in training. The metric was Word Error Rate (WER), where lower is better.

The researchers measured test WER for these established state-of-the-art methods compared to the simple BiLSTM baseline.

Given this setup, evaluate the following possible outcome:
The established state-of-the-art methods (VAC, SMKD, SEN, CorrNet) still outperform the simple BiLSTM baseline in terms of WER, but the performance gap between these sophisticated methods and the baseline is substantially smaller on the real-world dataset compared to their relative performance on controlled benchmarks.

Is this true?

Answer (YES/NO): NO